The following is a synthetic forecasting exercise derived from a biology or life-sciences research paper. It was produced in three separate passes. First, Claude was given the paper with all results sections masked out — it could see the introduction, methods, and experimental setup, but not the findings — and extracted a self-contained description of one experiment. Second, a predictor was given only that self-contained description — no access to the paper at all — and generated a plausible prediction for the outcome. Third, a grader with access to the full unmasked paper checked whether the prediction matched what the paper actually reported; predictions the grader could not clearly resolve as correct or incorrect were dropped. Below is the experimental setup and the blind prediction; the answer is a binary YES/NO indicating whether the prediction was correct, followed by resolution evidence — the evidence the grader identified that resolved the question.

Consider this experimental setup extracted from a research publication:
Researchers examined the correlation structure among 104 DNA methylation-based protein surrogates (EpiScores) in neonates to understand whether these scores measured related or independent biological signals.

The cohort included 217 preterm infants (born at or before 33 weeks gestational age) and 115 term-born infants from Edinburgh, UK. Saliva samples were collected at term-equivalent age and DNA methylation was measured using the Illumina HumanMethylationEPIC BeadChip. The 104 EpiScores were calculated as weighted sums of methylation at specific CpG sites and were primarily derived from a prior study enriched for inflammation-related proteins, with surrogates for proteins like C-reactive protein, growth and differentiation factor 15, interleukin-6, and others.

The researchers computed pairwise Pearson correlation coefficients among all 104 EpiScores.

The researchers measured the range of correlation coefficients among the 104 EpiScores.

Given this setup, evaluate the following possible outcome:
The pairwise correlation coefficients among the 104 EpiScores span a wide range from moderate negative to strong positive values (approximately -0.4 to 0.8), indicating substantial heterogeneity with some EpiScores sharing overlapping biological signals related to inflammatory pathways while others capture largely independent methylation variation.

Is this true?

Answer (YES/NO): NO